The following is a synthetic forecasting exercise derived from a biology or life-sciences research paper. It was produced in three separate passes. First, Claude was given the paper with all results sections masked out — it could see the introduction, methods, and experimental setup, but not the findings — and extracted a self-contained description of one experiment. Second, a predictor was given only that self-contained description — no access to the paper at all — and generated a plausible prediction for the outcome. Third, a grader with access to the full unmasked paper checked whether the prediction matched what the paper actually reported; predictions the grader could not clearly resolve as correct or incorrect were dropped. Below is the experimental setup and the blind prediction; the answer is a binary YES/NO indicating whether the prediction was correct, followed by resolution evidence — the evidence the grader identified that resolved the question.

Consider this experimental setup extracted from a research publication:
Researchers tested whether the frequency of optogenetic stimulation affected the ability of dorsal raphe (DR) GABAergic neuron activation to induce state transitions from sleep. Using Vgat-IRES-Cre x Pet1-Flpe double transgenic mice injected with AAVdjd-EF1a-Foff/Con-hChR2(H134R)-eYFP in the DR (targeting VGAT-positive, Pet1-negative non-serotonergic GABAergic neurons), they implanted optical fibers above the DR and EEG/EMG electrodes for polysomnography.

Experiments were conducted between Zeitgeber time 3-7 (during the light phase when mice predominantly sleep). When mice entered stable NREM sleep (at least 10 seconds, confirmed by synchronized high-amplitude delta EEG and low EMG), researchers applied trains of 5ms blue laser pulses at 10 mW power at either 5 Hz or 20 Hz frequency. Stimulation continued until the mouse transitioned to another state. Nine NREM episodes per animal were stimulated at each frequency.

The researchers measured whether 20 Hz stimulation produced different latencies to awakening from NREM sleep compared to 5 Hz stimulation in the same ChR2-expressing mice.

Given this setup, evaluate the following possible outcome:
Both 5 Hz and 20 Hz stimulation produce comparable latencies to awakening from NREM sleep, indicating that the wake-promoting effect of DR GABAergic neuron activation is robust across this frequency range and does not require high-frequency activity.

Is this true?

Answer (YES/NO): NO